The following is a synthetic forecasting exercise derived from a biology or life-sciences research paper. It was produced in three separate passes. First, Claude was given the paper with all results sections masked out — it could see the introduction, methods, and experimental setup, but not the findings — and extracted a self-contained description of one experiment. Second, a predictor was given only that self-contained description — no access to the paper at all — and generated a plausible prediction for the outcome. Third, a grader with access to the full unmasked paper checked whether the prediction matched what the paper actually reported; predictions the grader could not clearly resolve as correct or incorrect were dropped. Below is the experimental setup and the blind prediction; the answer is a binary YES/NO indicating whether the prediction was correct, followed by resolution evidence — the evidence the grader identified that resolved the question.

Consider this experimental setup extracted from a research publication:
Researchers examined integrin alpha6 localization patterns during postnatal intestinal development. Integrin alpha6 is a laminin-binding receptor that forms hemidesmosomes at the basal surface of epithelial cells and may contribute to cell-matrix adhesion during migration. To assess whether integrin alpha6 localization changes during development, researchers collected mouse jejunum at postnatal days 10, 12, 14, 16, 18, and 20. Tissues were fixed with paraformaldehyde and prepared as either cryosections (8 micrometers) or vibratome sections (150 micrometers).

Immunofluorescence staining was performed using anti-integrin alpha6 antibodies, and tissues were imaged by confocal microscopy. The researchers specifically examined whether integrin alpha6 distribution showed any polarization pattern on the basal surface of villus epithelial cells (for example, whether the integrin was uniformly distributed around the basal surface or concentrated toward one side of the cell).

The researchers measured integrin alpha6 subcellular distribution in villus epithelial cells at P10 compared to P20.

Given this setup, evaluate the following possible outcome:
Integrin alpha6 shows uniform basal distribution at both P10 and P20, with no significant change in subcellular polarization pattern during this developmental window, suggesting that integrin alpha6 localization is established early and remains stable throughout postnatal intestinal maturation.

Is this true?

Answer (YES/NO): NO